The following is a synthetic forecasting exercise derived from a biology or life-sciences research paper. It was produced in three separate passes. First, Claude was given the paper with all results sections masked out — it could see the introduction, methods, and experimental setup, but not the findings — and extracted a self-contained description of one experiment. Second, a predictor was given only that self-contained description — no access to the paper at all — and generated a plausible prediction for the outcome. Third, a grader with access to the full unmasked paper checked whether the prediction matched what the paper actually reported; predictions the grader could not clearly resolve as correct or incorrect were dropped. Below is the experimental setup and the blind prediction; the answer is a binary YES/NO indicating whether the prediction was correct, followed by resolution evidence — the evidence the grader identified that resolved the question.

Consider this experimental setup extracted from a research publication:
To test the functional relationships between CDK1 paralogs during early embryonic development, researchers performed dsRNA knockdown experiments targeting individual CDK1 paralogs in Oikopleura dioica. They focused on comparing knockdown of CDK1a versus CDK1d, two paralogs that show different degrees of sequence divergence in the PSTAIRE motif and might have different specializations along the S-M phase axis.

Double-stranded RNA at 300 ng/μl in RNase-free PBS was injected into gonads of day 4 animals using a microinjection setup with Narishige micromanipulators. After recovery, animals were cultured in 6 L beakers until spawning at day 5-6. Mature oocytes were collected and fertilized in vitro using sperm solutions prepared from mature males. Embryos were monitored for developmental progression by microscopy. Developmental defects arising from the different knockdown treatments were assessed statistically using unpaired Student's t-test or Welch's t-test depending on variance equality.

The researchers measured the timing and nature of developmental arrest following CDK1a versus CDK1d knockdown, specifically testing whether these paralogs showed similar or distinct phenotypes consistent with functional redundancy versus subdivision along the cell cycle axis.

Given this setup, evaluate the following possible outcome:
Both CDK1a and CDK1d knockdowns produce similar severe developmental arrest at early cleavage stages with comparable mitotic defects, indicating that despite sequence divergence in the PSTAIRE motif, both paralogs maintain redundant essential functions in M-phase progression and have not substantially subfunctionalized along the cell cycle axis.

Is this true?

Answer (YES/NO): NO